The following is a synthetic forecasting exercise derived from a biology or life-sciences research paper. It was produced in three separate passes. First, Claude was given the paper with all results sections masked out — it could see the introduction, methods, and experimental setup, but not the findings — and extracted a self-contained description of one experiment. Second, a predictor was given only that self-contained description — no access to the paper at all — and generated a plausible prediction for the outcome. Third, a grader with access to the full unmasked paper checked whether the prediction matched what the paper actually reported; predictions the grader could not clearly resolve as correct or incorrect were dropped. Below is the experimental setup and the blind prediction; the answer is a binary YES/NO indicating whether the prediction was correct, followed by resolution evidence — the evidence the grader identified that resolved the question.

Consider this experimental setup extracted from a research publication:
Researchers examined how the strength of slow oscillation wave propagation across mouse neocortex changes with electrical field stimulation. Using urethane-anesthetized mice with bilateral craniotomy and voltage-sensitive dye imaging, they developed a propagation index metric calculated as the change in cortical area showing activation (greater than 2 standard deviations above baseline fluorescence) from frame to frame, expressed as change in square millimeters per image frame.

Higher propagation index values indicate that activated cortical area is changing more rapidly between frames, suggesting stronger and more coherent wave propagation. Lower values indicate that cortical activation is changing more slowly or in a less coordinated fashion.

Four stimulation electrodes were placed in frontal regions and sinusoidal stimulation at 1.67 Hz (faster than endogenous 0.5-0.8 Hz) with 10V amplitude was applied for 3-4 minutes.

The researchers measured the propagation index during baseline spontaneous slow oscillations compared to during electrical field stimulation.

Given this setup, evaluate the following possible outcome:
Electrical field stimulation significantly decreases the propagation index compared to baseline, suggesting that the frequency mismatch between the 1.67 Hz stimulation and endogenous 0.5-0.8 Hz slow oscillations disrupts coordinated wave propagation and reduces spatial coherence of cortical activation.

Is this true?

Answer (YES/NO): NO